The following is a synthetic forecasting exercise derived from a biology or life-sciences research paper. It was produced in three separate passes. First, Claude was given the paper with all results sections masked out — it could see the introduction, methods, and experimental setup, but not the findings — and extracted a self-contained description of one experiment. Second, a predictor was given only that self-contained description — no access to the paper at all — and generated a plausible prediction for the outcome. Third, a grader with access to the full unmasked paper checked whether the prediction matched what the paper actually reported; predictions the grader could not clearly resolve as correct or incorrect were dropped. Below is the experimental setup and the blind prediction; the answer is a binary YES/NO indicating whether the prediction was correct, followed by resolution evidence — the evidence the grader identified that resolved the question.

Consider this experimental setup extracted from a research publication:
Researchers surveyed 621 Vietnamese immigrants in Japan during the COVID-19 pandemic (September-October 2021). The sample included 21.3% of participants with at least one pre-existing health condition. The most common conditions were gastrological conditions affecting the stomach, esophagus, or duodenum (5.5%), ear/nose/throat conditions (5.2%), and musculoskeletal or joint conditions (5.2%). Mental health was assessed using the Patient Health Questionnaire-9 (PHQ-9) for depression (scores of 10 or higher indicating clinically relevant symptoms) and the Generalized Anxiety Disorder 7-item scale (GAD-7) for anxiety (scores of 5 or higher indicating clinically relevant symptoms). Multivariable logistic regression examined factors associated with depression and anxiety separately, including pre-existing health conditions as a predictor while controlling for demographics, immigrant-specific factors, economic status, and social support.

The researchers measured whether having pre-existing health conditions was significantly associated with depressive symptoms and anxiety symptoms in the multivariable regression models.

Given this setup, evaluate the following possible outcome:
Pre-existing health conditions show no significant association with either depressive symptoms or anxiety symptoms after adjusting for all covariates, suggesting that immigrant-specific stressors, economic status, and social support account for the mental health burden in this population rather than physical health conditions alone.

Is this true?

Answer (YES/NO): NO